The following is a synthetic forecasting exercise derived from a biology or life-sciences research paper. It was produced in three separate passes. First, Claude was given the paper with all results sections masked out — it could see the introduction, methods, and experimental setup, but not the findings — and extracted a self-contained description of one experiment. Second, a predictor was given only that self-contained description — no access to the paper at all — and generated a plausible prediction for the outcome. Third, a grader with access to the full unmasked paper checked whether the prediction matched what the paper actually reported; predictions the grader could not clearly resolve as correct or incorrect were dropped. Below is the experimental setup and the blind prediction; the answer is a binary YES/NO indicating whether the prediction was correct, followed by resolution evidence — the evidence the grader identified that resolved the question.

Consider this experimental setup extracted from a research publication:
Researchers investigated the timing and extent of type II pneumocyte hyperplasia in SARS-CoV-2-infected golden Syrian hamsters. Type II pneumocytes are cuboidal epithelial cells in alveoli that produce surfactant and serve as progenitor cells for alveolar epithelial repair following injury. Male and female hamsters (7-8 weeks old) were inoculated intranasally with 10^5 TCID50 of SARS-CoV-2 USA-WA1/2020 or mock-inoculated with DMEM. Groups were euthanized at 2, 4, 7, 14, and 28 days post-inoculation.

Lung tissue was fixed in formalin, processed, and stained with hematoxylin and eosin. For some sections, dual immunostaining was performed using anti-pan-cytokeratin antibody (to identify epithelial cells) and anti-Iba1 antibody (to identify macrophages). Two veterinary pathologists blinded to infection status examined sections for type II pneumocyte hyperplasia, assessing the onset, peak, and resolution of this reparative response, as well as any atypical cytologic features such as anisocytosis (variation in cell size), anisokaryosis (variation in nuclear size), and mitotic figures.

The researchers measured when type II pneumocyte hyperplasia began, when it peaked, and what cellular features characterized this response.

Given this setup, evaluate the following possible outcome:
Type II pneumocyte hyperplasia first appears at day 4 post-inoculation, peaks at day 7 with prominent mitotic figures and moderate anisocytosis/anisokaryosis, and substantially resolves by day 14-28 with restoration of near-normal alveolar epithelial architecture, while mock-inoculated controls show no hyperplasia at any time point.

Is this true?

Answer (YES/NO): NO